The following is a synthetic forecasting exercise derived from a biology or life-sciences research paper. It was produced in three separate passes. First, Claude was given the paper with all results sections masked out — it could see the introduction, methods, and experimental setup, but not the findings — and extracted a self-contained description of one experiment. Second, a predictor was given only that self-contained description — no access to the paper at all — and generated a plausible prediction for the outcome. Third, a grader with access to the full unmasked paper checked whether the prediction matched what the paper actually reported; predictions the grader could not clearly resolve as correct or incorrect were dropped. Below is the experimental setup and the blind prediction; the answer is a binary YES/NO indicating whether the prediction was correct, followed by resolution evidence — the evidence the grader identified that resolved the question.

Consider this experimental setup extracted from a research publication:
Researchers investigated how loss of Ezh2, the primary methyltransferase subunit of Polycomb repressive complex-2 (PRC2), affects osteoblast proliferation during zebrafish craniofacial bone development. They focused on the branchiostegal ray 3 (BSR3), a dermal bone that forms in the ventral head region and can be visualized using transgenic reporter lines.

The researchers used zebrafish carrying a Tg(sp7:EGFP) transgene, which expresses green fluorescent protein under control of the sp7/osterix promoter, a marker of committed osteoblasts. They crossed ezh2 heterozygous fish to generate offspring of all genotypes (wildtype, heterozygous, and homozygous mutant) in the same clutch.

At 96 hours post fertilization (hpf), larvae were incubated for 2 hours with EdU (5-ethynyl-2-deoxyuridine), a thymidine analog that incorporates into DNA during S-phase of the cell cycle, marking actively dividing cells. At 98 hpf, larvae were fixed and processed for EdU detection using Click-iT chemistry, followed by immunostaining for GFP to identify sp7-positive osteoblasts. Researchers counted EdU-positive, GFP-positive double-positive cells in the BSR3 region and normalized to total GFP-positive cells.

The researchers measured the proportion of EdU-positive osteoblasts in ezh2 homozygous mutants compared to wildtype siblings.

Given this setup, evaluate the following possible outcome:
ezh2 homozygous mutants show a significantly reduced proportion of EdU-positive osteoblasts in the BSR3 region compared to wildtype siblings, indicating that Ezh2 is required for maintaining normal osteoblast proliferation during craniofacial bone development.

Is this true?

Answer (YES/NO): YES